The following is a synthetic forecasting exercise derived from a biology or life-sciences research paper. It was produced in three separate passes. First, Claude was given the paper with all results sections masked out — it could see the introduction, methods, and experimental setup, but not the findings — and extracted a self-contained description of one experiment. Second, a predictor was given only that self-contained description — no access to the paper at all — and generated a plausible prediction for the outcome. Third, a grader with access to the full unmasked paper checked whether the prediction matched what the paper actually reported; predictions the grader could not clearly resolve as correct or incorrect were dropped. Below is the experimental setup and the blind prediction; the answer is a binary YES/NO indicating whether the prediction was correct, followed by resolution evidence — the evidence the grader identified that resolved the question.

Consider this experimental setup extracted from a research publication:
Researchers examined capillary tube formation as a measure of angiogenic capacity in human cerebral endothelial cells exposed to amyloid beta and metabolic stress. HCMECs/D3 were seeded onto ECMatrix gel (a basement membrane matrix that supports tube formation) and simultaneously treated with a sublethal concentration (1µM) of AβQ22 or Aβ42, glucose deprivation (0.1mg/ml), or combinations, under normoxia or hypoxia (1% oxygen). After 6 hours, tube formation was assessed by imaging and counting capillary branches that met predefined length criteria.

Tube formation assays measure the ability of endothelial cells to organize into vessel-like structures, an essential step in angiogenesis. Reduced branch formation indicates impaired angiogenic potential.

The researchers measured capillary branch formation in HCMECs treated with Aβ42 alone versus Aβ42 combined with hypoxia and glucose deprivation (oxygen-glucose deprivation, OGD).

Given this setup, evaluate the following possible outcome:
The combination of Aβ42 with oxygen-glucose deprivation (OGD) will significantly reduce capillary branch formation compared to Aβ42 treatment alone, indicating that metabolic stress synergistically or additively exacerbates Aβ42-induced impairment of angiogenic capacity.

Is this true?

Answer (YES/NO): YES